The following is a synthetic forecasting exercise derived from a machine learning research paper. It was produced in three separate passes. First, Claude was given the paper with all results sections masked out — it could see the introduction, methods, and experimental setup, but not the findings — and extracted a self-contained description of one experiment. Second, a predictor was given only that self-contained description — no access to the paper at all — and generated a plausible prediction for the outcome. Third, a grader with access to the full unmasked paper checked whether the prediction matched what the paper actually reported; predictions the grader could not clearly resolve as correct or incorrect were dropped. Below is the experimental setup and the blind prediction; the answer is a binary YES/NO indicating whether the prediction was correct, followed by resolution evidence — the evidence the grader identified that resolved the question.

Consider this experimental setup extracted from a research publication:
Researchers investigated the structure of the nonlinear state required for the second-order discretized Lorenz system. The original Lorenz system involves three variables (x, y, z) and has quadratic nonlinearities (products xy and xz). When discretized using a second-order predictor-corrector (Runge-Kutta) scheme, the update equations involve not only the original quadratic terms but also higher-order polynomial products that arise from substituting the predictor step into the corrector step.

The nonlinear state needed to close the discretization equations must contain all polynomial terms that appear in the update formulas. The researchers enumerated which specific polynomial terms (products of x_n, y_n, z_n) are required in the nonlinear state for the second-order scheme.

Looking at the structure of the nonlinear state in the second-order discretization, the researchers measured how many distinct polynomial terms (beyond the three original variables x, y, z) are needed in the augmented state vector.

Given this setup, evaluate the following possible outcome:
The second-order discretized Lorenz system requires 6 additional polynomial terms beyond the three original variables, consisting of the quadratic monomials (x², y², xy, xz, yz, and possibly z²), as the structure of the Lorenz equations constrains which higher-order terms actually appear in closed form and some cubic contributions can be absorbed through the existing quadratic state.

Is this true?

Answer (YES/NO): NO